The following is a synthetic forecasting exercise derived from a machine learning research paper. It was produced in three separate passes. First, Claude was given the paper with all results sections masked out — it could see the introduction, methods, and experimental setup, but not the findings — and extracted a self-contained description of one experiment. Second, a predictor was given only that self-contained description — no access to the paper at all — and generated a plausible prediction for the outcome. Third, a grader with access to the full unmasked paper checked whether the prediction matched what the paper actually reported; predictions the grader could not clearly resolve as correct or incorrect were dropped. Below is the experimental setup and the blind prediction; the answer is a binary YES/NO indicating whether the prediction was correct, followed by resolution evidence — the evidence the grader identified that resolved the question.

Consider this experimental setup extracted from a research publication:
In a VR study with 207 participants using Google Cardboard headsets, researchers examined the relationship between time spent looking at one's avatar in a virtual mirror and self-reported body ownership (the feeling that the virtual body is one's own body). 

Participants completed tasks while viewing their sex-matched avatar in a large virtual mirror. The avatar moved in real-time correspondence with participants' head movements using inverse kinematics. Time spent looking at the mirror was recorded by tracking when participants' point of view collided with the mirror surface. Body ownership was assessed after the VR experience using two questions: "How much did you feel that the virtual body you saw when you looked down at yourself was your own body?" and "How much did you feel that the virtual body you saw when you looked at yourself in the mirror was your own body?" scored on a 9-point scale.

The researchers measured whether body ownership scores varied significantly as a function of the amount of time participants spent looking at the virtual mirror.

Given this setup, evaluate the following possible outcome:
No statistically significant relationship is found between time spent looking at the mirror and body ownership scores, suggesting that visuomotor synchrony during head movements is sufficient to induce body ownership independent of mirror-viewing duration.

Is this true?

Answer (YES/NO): NO